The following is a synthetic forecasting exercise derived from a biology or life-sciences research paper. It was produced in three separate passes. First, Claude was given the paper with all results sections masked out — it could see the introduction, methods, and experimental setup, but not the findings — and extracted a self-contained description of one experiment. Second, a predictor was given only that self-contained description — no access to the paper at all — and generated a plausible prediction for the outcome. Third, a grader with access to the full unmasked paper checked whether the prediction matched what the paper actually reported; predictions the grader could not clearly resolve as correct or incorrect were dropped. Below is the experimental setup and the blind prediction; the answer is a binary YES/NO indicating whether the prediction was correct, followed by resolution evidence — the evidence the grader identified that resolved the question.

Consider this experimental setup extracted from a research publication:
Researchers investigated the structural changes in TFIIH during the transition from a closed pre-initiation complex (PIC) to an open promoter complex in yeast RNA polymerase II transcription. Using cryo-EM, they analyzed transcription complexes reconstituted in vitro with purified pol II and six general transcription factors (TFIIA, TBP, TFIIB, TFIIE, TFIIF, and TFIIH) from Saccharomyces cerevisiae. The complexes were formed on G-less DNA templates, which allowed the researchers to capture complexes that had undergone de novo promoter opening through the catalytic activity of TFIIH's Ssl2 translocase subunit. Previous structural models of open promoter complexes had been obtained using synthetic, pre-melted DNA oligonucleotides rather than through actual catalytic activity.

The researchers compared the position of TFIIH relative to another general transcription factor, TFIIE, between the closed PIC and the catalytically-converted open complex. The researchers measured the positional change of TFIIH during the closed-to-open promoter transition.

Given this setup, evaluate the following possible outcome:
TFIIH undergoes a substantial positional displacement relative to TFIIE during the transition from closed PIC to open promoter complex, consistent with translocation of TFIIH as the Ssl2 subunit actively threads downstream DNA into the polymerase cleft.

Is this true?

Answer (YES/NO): NO